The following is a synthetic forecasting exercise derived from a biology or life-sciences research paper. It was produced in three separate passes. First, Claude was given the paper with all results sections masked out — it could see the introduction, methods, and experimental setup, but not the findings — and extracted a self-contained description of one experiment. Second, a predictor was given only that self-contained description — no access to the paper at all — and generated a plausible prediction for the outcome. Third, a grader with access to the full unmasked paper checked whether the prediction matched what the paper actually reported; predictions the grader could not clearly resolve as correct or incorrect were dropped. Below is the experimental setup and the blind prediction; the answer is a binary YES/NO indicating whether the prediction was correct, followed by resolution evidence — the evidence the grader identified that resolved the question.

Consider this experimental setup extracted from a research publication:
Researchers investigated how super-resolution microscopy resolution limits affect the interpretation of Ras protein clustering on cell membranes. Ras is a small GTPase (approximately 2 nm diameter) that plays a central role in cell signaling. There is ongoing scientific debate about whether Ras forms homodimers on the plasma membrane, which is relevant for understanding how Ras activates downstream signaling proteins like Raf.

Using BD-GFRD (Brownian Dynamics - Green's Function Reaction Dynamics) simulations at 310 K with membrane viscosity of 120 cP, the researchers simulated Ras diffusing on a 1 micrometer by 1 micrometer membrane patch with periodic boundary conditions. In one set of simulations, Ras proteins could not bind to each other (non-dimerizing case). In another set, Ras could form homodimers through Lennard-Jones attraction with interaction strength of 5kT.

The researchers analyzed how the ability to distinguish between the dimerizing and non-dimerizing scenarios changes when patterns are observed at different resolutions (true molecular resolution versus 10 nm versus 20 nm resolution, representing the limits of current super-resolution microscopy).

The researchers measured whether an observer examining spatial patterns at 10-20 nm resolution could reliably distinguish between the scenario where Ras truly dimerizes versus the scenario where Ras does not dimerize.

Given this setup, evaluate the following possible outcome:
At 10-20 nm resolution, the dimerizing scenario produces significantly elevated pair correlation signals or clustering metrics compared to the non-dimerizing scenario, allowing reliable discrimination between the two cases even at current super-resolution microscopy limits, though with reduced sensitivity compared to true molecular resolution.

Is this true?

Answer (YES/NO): NO